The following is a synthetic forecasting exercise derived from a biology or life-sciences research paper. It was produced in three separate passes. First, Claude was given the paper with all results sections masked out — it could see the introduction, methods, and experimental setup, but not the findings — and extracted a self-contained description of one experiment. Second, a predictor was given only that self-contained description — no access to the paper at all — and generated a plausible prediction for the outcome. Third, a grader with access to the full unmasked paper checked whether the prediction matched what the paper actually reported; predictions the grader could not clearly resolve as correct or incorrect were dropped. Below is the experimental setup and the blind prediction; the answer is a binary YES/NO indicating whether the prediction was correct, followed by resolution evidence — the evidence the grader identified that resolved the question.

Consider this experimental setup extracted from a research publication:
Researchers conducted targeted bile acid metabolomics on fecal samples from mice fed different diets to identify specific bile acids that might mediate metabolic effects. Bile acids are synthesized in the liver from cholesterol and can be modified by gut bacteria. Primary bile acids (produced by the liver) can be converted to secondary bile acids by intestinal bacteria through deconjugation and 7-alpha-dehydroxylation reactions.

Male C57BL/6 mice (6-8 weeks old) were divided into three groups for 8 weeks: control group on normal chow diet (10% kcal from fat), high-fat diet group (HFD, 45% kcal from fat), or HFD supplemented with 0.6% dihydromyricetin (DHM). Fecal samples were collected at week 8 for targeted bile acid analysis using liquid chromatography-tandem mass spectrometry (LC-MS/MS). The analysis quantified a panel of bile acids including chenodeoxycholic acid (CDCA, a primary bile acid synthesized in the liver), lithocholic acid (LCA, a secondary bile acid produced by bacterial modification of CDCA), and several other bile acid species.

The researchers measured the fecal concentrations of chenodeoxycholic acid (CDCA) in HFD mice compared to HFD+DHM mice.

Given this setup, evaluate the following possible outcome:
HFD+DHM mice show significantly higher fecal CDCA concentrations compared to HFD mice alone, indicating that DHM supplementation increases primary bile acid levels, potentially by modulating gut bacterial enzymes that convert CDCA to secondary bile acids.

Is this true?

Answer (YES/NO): NO